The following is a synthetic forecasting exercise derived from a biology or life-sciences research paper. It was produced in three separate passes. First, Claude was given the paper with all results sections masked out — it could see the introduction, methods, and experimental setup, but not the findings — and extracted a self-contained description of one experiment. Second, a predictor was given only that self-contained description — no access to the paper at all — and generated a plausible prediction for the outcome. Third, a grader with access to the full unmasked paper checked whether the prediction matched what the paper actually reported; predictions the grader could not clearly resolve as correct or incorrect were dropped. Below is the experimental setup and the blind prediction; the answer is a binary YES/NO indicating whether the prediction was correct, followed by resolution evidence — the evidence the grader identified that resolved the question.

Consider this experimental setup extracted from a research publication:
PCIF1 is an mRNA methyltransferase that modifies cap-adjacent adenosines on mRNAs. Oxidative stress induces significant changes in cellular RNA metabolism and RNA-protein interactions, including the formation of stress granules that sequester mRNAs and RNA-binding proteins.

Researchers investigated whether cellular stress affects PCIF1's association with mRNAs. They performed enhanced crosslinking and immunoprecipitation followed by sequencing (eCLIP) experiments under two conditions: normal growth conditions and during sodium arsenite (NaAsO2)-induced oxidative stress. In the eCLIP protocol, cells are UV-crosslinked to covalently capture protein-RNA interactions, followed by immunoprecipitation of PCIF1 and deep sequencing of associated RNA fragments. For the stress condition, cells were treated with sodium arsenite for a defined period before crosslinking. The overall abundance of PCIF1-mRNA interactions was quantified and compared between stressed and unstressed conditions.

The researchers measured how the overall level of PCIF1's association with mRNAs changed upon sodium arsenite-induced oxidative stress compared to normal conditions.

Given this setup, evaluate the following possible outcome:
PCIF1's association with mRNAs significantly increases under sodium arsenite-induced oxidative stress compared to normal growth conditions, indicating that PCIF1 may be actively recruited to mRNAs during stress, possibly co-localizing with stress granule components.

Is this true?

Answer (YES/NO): YES